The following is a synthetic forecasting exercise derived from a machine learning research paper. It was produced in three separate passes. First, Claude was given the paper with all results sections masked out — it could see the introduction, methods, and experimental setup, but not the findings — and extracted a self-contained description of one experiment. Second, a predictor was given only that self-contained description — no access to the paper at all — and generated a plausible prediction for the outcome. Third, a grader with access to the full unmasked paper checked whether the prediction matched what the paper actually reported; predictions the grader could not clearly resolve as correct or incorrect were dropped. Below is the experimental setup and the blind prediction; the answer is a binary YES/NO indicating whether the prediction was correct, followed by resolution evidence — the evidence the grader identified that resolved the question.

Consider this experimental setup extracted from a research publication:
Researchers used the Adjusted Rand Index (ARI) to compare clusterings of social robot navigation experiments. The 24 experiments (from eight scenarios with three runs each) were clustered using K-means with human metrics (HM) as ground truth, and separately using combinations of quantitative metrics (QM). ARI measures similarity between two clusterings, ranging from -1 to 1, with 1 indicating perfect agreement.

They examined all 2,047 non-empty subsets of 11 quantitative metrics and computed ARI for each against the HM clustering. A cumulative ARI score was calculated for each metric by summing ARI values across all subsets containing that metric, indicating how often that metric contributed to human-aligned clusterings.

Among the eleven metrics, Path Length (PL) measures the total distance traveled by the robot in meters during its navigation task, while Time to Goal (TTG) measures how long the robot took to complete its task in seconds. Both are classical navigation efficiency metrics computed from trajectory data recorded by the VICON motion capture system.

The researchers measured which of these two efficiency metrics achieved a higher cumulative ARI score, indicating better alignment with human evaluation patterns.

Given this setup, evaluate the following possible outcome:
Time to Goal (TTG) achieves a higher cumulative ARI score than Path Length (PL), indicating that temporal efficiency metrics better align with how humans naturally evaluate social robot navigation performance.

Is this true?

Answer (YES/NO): YES